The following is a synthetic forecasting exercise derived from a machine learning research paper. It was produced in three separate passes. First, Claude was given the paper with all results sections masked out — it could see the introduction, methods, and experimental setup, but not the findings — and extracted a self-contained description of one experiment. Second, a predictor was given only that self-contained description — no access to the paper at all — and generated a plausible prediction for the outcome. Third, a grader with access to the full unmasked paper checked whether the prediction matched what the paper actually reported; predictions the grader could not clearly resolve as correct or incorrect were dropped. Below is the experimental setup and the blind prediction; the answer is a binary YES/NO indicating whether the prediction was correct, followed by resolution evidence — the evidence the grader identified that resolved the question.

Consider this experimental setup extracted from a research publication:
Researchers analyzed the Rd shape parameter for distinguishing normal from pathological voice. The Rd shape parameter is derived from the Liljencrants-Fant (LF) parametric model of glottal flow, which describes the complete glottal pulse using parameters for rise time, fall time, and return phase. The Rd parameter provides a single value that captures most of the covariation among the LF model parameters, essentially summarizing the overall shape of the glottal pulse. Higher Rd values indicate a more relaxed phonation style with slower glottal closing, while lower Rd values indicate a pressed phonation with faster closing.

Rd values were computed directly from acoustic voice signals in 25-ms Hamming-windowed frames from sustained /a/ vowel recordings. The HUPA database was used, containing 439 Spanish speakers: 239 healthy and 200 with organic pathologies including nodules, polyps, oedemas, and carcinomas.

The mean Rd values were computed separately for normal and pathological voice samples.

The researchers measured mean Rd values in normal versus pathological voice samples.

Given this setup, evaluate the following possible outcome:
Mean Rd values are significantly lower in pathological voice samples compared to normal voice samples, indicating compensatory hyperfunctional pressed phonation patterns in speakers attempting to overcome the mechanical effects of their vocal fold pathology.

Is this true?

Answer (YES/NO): NO